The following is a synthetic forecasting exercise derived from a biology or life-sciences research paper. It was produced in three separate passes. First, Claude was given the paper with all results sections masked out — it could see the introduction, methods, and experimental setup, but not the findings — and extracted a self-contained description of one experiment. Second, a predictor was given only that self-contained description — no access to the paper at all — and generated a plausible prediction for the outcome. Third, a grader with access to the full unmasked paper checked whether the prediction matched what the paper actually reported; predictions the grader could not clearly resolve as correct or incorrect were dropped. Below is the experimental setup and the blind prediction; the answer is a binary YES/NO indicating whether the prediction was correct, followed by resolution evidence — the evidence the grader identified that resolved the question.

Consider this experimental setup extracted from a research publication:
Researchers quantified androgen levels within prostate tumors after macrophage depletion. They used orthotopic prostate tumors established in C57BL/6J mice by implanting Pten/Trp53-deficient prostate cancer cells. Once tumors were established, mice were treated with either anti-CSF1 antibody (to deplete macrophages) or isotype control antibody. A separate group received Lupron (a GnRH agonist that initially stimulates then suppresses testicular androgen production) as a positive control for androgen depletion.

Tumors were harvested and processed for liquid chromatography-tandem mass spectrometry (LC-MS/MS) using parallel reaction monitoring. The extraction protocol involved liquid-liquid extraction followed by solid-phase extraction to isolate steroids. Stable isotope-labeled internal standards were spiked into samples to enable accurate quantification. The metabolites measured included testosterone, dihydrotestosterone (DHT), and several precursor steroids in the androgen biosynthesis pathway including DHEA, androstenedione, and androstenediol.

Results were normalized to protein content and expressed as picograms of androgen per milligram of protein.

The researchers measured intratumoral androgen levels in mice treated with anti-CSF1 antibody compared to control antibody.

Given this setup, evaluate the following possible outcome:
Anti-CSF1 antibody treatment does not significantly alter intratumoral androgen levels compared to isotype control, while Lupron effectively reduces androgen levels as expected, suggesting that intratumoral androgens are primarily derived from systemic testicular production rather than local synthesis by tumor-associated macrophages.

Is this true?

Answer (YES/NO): NO